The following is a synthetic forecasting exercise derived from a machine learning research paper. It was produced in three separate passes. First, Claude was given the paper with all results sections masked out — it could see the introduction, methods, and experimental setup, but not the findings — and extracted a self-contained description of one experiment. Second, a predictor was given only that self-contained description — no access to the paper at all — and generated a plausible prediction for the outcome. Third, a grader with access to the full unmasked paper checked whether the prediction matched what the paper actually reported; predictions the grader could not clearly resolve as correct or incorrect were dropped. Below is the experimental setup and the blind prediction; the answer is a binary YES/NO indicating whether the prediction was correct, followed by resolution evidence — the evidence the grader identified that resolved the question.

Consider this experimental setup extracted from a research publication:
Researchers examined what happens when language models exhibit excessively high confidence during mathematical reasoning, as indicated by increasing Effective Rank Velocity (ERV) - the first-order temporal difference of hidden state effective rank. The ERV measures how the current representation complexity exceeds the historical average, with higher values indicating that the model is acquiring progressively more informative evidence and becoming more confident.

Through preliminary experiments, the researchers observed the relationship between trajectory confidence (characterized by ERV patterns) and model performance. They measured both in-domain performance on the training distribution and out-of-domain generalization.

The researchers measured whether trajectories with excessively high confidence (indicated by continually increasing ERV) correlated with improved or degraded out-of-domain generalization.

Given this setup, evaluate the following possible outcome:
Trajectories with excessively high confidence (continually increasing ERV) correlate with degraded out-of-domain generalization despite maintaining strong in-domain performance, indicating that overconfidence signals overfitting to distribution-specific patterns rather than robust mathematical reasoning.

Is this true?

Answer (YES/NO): YES